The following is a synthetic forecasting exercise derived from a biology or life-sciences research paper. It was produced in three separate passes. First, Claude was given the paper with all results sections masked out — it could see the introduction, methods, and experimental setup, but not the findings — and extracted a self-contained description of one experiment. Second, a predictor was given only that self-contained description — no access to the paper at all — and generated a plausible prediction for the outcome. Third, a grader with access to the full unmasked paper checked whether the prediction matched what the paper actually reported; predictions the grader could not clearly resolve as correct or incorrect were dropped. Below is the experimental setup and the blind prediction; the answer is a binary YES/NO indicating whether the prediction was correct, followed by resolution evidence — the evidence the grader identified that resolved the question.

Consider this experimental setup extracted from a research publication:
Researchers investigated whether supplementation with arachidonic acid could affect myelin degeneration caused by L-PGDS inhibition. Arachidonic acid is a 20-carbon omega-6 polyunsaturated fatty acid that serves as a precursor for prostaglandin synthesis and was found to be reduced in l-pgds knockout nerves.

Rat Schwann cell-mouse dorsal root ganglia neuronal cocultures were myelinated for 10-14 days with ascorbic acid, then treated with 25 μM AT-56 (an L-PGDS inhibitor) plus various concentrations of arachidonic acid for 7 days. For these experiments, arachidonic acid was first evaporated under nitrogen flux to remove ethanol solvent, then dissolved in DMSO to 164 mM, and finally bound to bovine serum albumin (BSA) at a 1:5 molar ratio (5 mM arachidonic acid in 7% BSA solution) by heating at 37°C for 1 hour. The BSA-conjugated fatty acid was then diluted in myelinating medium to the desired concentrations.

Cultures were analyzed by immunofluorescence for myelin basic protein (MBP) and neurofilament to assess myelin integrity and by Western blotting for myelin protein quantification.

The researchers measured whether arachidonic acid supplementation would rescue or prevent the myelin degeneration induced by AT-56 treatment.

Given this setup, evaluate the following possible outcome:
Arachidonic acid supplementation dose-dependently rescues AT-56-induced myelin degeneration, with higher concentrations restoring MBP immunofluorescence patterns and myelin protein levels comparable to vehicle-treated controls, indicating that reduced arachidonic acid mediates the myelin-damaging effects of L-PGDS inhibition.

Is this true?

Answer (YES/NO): NO